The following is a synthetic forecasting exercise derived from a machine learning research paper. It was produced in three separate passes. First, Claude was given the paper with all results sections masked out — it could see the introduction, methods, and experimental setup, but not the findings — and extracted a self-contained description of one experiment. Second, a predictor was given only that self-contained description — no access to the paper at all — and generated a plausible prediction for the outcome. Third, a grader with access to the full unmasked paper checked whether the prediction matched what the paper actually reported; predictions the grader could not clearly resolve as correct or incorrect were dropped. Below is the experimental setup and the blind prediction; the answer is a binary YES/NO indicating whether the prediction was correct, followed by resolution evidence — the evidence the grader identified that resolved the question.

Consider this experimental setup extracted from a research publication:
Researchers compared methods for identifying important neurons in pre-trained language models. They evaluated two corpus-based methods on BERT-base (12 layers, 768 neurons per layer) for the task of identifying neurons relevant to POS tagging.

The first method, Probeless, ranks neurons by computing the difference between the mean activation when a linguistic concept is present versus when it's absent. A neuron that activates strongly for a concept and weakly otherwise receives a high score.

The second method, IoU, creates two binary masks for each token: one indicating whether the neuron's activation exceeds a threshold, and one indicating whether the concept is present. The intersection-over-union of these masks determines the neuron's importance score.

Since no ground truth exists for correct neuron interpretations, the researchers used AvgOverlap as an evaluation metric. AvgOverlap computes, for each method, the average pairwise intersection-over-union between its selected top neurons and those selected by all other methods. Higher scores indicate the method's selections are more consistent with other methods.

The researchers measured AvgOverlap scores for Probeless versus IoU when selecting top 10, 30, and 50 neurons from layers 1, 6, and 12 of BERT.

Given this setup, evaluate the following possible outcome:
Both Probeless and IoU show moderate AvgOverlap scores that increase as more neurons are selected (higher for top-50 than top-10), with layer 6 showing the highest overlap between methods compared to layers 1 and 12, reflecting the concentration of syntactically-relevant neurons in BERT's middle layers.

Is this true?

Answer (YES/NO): NO